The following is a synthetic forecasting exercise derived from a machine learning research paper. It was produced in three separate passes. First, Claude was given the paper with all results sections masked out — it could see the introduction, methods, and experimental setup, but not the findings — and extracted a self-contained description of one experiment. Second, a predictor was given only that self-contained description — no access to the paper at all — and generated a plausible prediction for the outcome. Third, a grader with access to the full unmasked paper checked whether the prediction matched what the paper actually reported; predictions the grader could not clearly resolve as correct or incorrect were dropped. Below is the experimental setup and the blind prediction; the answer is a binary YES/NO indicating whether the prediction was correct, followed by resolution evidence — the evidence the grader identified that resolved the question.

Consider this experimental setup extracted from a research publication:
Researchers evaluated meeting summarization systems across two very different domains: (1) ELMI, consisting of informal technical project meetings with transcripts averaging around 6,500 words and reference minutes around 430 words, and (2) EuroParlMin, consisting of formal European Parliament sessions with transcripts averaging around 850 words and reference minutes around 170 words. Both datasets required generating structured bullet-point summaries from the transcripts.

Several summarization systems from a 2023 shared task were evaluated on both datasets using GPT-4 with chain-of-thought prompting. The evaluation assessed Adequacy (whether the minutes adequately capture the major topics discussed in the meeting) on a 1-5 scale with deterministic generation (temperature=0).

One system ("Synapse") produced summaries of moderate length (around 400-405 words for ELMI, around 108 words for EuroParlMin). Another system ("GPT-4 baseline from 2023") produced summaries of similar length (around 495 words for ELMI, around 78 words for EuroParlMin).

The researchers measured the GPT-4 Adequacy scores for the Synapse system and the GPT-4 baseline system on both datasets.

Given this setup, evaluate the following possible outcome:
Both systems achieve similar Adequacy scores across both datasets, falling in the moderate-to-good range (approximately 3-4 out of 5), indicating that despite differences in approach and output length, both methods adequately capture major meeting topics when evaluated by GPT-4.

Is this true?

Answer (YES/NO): NO